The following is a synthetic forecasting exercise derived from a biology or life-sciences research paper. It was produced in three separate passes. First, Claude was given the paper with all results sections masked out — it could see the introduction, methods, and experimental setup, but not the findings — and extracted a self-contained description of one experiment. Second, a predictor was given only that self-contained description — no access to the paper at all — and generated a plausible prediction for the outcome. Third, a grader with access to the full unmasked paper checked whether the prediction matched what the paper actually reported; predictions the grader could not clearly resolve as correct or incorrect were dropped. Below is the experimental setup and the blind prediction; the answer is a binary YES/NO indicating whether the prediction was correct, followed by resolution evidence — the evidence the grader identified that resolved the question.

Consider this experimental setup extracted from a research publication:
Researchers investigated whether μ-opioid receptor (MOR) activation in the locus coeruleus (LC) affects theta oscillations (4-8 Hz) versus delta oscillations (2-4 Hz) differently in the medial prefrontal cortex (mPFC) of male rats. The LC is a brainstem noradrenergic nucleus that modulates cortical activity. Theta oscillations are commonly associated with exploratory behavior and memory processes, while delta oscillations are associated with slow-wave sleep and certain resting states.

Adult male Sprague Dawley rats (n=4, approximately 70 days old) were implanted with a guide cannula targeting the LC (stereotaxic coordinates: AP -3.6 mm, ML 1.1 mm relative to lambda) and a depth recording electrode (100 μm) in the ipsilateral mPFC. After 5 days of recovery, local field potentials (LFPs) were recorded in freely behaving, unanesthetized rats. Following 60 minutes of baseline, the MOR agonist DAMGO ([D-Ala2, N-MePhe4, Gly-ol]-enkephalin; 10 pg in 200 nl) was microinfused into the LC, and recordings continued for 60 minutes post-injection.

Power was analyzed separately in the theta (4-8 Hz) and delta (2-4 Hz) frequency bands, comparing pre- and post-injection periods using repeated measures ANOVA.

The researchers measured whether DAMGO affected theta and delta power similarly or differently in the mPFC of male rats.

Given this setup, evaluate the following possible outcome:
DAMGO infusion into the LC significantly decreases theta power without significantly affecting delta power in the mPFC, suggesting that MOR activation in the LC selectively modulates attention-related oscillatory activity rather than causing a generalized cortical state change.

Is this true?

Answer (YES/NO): NO